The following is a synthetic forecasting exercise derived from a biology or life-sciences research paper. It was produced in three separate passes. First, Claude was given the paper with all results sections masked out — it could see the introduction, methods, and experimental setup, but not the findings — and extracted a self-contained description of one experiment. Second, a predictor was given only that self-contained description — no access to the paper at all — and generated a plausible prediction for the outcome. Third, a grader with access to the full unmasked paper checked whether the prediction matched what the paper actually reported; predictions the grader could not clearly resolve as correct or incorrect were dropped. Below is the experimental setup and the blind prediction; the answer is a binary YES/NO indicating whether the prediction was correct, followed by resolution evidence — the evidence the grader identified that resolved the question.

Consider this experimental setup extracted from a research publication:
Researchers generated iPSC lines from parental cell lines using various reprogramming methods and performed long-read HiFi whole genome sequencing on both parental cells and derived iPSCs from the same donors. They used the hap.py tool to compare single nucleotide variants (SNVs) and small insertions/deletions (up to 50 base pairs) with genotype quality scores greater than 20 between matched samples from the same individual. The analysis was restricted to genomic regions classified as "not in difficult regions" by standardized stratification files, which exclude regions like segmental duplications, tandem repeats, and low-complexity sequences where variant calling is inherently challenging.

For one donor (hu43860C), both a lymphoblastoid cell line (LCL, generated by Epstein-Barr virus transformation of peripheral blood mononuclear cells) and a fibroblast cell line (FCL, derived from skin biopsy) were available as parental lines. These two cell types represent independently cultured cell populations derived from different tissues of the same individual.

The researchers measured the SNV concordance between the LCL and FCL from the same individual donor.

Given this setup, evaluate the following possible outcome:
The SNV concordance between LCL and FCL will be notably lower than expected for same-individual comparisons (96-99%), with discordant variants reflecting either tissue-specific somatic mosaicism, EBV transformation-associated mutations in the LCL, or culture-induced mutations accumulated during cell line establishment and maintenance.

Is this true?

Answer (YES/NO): NO